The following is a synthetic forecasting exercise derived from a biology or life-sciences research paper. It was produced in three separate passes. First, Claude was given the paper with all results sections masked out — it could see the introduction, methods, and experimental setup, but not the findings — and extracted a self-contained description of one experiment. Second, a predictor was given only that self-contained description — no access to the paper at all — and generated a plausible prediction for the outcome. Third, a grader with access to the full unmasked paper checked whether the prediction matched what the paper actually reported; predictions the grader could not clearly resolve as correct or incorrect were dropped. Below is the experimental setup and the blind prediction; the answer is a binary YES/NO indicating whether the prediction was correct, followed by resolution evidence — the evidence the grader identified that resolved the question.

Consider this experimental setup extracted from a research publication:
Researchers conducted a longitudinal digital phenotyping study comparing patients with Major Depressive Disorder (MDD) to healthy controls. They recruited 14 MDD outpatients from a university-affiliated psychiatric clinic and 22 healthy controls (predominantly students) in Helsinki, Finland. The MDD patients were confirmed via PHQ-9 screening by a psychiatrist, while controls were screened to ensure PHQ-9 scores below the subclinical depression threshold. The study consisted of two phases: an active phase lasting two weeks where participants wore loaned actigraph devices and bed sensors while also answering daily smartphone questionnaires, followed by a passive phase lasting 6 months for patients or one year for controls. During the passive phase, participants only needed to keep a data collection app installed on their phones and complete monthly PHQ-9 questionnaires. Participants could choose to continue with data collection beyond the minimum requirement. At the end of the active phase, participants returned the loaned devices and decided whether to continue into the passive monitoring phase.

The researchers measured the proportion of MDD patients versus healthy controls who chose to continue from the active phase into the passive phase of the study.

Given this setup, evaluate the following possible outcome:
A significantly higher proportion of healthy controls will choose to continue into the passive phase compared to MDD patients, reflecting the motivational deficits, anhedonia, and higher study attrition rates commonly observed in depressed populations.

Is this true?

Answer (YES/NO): NO